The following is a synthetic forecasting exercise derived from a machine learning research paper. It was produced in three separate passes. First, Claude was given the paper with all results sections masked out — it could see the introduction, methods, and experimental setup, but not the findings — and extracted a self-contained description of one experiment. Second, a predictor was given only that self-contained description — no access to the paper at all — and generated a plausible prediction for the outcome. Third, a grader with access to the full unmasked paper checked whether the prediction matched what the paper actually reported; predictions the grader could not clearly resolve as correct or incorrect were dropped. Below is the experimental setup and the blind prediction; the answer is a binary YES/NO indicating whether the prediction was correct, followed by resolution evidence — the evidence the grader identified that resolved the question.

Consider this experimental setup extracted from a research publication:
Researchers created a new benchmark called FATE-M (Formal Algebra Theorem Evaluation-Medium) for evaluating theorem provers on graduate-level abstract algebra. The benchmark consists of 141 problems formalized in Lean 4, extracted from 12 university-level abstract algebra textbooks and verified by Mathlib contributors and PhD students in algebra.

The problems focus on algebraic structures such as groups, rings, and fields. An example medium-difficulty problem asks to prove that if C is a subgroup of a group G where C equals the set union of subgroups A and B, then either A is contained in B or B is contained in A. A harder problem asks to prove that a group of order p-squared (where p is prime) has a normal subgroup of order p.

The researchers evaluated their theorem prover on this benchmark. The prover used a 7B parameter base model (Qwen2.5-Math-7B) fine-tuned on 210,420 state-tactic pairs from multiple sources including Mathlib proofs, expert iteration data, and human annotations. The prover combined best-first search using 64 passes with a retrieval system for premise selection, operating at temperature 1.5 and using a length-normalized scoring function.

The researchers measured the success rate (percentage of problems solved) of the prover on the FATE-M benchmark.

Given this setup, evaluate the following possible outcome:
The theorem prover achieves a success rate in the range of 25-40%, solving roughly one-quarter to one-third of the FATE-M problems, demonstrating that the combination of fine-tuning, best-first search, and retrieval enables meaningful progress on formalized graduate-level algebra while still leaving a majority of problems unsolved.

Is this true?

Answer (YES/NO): NO